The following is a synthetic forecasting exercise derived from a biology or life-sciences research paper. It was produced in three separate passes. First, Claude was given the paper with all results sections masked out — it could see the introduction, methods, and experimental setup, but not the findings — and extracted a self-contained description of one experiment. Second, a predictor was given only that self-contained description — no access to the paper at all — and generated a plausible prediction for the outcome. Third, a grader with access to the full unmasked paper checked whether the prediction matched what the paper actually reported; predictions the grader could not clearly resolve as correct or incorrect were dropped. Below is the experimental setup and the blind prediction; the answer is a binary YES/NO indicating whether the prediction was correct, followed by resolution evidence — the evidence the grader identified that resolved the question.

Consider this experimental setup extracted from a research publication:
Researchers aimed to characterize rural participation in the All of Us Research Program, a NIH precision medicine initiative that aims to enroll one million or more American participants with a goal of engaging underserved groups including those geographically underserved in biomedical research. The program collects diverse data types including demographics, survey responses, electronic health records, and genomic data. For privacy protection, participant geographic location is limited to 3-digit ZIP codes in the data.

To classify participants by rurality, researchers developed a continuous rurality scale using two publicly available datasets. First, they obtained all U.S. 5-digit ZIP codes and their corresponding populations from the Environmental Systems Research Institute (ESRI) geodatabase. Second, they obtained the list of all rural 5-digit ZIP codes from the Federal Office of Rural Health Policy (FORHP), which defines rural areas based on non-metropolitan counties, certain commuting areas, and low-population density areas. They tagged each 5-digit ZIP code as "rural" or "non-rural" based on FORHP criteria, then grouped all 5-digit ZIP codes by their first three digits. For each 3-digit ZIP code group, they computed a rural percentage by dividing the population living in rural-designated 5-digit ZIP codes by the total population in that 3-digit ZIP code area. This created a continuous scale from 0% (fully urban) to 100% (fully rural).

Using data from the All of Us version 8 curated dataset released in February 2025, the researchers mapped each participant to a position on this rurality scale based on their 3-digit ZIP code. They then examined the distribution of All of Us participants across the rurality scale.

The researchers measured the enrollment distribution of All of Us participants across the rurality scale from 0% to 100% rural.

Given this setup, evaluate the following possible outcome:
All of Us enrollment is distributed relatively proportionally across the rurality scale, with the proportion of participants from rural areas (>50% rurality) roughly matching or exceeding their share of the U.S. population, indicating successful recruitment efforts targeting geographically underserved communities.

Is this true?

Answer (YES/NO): NO